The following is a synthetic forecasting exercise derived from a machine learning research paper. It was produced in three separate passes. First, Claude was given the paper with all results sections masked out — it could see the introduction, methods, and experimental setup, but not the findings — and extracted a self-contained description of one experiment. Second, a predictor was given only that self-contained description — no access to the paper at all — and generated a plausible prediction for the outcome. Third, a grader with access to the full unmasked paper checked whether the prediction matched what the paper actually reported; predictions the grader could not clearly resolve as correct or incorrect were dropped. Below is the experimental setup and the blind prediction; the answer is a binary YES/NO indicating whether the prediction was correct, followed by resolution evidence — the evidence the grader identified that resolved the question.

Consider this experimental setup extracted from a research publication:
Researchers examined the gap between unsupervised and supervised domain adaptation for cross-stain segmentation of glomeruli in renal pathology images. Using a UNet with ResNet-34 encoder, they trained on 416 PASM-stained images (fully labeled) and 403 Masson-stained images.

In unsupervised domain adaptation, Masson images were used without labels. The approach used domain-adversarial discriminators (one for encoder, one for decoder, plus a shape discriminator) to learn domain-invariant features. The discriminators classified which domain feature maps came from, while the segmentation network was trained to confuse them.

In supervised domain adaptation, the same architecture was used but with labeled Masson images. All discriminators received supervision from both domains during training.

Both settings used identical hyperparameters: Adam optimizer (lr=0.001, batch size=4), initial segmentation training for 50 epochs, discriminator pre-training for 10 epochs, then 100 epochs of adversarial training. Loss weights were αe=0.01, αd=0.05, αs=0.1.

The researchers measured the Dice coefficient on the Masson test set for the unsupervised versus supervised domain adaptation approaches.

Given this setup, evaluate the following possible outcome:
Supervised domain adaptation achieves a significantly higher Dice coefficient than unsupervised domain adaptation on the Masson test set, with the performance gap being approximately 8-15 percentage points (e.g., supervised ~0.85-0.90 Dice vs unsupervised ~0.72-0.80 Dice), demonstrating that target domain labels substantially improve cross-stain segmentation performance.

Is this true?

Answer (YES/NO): NO